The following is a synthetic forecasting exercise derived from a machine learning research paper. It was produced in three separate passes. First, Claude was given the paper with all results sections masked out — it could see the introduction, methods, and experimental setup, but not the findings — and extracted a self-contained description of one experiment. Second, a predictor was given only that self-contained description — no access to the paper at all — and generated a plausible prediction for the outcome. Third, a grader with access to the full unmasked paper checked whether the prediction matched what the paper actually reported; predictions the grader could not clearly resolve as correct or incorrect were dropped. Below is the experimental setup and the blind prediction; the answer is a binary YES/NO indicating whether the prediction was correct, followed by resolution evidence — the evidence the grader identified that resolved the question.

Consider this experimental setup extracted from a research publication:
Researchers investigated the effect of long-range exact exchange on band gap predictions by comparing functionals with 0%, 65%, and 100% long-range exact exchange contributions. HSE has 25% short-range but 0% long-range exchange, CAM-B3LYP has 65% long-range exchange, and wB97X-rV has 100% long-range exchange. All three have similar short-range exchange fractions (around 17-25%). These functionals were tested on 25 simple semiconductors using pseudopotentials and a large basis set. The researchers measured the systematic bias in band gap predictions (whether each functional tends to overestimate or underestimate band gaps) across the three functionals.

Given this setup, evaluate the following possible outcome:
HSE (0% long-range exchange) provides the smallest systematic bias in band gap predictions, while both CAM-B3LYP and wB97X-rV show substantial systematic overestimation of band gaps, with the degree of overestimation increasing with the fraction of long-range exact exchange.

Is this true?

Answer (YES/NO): YES